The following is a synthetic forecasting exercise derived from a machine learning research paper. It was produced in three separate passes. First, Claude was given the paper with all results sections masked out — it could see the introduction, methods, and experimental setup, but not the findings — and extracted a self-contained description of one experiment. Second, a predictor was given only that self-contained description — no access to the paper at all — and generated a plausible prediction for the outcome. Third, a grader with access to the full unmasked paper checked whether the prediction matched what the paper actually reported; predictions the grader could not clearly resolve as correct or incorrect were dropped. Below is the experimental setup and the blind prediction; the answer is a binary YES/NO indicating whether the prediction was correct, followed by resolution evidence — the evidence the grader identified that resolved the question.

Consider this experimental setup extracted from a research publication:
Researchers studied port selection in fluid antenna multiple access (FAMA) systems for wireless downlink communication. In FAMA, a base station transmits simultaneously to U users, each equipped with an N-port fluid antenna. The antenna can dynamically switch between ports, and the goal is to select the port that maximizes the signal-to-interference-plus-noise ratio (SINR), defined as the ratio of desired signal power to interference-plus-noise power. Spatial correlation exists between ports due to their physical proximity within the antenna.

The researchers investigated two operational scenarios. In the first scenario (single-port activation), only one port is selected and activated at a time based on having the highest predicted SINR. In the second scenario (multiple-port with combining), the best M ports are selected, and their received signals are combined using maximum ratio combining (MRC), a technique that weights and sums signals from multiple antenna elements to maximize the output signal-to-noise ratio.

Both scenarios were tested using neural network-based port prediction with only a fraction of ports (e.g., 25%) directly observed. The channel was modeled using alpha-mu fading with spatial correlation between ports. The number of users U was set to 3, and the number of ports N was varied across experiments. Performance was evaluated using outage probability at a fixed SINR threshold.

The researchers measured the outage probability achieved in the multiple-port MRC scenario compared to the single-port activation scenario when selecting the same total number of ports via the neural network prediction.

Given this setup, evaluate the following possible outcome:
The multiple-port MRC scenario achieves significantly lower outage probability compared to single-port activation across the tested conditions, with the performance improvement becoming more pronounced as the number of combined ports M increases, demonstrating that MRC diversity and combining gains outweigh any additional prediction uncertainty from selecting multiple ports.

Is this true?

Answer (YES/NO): YES